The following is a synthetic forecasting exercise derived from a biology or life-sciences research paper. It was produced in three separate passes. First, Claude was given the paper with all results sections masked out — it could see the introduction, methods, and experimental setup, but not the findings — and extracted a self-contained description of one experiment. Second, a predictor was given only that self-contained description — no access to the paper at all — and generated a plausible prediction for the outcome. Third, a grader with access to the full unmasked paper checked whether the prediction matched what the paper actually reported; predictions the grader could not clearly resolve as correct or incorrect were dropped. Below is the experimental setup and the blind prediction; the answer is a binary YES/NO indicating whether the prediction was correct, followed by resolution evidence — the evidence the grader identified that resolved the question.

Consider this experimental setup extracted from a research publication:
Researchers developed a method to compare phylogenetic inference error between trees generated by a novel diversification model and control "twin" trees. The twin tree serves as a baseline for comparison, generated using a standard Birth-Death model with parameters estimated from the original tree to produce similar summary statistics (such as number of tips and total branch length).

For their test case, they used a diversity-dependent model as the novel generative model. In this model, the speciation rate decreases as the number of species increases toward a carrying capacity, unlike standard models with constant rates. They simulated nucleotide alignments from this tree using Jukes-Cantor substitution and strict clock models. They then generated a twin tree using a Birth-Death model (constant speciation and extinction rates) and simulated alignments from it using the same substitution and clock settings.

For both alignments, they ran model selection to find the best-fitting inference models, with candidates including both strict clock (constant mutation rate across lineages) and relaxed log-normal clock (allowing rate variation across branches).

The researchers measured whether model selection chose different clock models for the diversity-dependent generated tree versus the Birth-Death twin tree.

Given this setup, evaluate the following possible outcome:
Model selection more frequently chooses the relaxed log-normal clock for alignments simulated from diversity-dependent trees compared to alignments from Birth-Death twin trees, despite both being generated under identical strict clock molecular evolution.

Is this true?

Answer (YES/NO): NO